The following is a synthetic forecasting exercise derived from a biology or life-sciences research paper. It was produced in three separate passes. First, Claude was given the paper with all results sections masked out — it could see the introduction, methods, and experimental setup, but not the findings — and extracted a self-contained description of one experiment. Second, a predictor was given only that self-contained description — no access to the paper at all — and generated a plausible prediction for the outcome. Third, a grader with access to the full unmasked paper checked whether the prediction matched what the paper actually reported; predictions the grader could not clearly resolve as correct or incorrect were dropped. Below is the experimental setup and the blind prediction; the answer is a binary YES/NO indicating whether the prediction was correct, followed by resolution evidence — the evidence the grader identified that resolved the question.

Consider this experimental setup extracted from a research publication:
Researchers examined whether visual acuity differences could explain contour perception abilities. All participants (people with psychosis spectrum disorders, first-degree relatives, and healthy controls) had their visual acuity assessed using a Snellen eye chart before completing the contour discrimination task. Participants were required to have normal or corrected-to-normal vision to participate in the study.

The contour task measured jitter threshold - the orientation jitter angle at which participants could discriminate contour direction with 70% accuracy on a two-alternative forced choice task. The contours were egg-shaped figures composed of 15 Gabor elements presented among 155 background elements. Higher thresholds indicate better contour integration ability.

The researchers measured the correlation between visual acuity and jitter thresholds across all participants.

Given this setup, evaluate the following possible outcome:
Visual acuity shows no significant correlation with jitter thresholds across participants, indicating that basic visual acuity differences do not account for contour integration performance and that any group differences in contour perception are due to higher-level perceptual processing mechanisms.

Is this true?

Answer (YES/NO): YES